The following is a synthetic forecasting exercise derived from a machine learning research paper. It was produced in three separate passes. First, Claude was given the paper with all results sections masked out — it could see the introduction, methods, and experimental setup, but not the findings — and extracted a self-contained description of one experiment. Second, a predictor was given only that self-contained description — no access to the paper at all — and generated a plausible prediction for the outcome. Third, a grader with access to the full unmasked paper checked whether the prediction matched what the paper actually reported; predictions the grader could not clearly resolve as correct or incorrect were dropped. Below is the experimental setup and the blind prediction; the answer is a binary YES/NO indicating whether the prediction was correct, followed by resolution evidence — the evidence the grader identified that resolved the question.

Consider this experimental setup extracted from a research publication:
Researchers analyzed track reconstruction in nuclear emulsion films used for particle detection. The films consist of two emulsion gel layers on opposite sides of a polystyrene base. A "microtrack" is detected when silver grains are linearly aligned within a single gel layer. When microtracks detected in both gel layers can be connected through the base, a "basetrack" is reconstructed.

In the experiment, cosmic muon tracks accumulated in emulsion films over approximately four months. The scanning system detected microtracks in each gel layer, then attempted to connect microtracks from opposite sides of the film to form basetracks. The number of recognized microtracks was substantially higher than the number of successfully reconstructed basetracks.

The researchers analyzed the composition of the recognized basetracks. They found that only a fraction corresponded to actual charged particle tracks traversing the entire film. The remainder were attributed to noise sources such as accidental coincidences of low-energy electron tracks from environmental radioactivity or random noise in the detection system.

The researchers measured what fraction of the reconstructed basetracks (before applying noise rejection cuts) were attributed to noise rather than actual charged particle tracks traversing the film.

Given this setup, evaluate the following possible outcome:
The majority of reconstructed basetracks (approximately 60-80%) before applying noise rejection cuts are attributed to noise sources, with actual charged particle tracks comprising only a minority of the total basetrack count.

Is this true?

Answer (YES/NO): NO